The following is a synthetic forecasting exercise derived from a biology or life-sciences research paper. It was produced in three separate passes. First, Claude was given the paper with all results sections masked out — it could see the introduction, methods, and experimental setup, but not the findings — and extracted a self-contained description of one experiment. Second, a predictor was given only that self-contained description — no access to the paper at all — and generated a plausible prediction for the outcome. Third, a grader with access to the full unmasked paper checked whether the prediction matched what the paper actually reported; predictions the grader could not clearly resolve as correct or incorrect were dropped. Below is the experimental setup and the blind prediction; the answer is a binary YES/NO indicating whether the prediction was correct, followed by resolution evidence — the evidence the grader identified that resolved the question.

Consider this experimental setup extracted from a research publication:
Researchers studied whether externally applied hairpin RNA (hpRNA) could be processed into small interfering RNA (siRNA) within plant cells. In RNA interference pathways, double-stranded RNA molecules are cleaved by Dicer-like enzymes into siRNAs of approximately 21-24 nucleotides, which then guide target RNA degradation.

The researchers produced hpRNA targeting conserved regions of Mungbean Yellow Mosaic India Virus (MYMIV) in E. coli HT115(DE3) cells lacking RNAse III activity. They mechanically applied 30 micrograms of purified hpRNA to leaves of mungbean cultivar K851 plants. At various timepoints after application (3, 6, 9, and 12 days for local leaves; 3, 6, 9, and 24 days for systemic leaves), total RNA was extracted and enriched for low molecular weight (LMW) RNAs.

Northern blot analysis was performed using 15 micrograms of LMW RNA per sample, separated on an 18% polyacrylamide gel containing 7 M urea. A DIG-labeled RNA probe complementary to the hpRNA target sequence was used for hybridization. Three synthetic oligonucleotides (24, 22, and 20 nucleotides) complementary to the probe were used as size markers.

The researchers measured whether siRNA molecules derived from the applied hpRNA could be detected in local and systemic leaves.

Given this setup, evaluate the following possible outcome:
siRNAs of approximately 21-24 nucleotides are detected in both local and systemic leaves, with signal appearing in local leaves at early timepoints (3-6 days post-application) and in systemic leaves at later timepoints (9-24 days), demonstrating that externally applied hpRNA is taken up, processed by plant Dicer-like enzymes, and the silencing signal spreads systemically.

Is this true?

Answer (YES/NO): YES